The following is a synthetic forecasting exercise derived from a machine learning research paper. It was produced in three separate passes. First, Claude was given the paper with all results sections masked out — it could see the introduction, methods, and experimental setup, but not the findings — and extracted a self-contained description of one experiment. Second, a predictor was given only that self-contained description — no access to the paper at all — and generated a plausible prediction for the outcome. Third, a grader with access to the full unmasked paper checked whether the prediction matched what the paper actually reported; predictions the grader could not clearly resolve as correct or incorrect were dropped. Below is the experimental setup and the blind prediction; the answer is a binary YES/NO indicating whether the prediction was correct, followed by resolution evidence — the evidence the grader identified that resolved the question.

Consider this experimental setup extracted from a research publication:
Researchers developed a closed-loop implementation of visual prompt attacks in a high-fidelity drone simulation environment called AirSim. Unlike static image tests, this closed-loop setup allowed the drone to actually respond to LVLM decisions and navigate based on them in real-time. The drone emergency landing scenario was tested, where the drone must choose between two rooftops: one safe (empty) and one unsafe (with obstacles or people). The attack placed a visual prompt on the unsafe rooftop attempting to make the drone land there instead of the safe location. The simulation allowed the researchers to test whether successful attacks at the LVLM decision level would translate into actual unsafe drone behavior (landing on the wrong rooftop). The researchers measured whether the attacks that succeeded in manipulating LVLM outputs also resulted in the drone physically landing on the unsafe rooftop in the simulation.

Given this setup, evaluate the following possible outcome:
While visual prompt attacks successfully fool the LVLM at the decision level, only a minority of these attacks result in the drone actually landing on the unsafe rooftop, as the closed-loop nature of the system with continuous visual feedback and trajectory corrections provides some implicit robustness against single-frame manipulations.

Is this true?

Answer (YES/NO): NO